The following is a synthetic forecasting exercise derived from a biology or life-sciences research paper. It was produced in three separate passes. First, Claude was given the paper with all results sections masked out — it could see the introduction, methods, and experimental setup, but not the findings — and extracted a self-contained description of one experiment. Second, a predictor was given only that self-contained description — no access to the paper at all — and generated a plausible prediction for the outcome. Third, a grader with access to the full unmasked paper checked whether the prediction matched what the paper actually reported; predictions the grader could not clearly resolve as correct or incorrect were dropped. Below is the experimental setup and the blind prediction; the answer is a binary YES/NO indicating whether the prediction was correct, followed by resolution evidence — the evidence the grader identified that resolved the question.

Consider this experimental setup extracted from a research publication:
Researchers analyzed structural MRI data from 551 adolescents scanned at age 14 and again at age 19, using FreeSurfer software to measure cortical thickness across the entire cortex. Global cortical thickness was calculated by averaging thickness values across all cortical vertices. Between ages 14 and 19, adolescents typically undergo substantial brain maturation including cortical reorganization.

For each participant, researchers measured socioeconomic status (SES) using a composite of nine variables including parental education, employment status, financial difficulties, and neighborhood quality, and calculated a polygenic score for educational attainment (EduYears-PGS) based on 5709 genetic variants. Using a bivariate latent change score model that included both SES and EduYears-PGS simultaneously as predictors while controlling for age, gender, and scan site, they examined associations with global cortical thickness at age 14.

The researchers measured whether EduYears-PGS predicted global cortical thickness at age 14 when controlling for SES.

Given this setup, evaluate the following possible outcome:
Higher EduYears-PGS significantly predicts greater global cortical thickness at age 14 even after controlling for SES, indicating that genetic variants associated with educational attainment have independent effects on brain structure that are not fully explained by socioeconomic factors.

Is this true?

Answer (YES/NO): NO